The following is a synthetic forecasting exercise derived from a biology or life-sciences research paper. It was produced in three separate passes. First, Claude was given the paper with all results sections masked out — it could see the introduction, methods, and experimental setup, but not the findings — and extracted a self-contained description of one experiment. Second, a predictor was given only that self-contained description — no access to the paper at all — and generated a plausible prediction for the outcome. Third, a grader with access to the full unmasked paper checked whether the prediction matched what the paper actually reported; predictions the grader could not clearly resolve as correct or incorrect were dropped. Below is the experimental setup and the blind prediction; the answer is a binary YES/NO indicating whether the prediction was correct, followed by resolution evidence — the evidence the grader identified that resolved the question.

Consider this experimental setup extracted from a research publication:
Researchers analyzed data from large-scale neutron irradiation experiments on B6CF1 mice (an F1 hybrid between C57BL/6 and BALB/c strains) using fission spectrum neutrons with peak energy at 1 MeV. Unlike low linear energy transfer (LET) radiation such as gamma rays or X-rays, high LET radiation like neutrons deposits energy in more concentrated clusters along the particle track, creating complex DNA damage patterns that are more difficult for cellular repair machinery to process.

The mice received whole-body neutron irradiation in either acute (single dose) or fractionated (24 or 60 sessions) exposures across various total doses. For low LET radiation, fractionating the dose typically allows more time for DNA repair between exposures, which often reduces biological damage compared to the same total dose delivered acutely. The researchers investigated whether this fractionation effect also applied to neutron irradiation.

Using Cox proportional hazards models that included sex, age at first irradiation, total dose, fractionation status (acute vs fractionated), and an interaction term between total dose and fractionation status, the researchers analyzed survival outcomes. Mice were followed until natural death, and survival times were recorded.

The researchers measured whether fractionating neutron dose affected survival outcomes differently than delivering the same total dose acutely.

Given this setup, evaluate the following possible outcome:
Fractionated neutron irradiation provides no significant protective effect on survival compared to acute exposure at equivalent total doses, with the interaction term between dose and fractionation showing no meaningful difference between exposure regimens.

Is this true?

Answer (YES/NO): NO